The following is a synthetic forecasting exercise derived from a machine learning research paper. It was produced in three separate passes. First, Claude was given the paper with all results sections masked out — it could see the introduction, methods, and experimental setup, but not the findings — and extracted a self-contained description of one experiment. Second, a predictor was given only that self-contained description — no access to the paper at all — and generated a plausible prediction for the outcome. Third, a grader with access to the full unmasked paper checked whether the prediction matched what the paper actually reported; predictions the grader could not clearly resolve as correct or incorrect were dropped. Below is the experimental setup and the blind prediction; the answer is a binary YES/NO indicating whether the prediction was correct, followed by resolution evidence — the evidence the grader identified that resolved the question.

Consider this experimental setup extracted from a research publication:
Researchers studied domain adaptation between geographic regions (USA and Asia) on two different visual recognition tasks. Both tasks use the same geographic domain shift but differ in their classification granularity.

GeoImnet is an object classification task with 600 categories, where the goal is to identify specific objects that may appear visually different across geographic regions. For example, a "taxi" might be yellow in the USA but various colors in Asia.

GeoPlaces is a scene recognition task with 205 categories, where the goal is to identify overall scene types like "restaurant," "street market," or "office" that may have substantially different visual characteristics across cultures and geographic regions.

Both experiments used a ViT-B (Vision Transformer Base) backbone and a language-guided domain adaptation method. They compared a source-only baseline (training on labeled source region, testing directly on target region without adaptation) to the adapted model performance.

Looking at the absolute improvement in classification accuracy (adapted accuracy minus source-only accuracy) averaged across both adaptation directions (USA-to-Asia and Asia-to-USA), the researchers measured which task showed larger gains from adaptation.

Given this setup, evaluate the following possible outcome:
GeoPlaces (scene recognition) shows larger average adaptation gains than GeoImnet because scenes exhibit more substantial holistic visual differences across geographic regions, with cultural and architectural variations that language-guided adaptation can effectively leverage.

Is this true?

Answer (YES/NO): YES